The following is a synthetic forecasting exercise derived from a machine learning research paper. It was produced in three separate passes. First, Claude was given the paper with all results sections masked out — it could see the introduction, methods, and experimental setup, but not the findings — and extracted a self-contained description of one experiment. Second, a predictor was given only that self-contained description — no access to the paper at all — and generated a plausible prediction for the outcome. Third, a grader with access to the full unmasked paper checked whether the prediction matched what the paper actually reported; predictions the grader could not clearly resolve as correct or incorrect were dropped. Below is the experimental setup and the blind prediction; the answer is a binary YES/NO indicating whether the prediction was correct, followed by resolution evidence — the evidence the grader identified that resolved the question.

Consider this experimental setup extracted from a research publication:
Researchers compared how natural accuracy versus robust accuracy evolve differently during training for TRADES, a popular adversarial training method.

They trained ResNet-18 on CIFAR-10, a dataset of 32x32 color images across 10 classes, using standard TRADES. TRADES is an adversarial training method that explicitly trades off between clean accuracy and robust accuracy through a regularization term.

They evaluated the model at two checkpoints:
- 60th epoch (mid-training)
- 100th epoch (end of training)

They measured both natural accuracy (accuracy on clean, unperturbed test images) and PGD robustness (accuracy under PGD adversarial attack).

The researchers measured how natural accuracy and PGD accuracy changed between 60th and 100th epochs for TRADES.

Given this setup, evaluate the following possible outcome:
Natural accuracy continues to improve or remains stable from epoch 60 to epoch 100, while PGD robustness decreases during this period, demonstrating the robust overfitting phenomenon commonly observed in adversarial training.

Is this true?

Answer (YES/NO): YES